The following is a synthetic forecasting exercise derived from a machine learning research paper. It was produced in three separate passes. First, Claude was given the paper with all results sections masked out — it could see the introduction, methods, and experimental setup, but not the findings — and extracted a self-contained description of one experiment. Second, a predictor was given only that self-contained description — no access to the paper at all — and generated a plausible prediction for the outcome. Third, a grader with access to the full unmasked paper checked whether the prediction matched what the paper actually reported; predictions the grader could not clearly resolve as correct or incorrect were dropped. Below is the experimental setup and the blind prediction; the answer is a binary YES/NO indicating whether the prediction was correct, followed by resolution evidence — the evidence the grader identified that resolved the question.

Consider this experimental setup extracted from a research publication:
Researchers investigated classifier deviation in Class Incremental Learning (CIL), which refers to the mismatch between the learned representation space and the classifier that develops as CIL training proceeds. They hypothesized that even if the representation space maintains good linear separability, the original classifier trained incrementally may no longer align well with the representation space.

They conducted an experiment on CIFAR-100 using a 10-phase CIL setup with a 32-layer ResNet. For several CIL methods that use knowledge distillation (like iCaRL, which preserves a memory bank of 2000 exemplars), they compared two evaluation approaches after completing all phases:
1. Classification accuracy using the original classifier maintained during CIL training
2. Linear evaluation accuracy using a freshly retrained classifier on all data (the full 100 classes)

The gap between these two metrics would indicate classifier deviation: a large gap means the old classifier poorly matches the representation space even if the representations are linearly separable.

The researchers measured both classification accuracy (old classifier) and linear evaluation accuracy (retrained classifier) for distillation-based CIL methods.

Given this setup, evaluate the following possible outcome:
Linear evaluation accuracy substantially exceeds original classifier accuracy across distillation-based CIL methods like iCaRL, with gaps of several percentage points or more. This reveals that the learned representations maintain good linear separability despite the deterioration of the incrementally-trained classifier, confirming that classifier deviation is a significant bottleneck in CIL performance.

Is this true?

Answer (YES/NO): YES